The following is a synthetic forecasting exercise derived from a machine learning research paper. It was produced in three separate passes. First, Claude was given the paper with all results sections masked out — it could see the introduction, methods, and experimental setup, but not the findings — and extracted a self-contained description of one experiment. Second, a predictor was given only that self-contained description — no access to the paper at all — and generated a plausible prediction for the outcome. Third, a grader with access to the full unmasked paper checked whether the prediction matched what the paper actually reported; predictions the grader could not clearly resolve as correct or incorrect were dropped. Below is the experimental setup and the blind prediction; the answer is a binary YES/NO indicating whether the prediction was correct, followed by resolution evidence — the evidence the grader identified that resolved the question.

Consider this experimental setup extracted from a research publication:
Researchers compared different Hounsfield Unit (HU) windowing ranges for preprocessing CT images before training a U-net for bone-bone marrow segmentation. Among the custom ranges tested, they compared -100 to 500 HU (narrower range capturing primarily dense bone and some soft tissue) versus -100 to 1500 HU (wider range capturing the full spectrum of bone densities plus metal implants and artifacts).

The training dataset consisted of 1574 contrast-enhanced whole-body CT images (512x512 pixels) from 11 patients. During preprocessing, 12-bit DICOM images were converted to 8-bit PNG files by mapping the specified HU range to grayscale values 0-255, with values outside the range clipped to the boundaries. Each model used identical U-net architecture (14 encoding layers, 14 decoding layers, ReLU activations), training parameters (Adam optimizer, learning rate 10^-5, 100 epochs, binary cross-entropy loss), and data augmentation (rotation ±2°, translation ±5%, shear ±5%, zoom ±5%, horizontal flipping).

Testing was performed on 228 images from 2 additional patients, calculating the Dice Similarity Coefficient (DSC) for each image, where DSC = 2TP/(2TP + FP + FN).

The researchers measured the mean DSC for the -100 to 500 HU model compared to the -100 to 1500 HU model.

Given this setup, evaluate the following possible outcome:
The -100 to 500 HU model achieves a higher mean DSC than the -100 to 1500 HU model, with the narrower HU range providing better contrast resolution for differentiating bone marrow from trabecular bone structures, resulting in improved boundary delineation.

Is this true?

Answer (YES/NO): NO